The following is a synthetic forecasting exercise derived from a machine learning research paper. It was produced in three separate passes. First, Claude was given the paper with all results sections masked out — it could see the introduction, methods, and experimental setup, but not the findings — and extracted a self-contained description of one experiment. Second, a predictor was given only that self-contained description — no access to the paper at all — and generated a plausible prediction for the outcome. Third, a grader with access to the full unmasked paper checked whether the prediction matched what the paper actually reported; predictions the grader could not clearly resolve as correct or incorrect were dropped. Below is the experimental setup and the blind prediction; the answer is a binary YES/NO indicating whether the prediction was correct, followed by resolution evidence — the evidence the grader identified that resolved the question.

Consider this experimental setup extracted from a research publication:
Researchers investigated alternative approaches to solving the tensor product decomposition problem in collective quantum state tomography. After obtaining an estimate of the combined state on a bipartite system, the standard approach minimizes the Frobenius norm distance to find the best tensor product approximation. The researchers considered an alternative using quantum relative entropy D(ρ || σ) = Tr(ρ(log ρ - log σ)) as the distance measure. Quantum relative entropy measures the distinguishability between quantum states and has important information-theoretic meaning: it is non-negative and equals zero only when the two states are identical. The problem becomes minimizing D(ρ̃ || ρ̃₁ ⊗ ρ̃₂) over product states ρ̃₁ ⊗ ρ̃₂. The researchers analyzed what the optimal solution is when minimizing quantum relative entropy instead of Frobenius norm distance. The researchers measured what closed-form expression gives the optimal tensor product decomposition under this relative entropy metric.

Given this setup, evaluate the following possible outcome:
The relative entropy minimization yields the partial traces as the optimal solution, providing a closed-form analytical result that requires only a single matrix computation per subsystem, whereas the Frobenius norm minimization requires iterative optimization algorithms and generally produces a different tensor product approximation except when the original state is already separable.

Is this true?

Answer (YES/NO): NO